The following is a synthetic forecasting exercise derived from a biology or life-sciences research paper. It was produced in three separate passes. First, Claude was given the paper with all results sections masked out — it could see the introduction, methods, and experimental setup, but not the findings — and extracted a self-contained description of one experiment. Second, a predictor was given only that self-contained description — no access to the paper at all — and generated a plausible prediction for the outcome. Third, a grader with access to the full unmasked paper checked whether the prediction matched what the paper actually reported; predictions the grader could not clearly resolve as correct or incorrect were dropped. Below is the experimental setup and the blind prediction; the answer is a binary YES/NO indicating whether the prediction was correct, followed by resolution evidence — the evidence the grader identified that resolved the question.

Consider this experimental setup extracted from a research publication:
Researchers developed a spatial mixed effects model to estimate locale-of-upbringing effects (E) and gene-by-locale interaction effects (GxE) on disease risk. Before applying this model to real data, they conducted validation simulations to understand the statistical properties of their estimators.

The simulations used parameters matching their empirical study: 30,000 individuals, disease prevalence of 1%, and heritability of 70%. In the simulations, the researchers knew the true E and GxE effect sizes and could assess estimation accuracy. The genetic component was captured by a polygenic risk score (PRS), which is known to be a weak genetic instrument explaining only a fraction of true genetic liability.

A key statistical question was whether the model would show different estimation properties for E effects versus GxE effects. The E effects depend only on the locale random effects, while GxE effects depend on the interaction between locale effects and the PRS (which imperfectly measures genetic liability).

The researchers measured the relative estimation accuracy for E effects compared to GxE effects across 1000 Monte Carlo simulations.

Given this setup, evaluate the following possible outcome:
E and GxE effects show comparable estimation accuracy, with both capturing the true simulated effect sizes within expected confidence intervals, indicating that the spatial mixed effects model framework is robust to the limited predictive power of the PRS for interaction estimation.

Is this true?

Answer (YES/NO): NO